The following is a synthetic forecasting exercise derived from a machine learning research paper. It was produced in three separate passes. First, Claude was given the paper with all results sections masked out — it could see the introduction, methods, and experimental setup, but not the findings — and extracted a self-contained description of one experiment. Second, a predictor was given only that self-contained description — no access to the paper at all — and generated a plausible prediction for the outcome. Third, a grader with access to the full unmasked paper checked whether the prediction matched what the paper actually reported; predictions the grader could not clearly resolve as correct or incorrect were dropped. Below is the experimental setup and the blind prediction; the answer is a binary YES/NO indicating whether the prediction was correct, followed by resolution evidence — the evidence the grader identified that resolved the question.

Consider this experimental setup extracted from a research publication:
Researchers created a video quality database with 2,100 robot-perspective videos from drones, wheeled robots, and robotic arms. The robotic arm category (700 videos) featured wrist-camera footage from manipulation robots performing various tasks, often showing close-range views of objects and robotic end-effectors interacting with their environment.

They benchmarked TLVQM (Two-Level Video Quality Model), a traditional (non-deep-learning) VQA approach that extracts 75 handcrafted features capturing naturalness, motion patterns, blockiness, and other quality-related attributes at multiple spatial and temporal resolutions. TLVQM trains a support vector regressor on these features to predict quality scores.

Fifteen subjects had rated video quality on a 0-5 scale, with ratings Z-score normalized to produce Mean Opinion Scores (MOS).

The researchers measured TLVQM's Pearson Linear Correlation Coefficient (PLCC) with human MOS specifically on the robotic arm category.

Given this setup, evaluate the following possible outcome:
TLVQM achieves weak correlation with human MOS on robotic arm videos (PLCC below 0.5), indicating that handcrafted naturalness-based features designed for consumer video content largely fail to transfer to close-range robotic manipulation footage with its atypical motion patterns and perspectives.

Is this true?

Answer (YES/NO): NO